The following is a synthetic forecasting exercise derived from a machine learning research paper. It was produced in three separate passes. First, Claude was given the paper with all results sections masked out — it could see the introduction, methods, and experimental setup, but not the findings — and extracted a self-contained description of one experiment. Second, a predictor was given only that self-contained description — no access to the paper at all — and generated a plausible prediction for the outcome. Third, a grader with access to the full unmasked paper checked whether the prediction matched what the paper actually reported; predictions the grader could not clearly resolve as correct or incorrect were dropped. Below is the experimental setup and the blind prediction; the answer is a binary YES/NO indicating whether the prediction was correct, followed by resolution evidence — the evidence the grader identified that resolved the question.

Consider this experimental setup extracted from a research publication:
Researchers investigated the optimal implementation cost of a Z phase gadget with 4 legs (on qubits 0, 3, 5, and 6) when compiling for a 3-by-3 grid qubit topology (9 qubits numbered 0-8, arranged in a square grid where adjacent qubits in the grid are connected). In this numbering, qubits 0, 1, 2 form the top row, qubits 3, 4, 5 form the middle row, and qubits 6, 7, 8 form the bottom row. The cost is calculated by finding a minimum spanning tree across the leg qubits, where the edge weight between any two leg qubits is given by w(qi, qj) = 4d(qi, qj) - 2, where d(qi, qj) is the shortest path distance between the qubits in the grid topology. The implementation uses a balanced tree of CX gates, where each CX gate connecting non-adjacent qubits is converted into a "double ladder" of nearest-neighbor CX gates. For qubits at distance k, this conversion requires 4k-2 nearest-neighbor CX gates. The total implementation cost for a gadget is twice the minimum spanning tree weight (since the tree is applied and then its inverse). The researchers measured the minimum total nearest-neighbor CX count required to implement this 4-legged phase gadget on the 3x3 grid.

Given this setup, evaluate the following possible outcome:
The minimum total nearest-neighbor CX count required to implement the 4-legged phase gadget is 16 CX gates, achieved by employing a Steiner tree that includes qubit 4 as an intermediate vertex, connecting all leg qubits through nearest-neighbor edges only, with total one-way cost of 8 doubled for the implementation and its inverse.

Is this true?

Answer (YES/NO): NO